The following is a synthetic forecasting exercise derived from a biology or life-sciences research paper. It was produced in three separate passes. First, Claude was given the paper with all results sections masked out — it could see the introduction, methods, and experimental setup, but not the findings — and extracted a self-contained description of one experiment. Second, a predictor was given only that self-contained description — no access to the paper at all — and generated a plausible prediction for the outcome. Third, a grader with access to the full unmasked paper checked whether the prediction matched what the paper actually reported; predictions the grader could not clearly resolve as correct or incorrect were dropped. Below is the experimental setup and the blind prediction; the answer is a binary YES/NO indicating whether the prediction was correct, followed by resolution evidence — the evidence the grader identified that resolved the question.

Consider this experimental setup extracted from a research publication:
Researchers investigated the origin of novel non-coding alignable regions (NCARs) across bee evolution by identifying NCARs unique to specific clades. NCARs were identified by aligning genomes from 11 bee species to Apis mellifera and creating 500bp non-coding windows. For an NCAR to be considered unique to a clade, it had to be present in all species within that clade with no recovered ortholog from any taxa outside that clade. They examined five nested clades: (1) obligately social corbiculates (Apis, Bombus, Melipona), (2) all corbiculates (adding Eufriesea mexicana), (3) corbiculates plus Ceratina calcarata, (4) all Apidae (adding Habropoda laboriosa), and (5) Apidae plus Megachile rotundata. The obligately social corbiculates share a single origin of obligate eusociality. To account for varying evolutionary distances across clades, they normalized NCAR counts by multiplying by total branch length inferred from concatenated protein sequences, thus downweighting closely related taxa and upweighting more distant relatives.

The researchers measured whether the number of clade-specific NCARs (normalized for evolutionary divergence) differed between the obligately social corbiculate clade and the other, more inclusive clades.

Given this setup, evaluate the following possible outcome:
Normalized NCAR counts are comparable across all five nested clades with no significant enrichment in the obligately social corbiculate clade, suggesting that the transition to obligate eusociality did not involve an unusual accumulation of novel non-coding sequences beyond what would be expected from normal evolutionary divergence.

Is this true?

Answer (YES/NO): NO